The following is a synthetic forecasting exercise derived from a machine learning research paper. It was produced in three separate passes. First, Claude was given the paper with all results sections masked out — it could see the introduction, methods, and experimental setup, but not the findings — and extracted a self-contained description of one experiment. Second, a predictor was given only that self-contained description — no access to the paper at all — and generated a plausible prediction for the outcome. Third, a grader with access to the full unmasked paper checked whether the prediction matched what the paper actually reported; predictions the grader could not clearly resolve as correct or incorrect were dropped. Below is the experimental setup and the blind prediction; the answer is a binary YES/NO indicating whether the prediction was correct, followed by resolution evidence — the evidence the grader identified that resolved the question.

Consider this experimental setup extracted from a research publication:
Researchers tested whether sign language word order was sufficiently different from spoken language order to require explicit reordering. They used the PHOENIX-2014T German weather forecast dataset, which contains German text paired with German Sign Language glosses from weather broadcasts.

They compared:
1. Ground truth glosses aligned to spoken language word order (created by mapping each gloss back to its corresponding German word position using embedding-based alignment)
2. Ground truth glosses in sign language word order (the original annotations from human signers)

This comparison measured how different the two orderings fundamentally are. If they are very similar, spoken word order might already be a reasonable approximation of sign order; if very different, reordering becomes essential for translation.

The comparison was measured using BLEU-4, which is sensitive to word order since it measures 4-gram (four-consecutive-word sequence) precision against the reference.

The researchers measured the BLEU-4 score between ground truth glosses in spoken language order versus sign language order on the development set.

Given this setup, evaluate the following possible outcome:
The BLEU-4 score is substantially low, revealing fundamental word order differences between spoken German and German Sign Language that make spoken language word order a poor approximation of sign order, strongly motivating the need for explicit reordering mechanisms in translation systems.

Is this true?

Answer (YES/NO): NO